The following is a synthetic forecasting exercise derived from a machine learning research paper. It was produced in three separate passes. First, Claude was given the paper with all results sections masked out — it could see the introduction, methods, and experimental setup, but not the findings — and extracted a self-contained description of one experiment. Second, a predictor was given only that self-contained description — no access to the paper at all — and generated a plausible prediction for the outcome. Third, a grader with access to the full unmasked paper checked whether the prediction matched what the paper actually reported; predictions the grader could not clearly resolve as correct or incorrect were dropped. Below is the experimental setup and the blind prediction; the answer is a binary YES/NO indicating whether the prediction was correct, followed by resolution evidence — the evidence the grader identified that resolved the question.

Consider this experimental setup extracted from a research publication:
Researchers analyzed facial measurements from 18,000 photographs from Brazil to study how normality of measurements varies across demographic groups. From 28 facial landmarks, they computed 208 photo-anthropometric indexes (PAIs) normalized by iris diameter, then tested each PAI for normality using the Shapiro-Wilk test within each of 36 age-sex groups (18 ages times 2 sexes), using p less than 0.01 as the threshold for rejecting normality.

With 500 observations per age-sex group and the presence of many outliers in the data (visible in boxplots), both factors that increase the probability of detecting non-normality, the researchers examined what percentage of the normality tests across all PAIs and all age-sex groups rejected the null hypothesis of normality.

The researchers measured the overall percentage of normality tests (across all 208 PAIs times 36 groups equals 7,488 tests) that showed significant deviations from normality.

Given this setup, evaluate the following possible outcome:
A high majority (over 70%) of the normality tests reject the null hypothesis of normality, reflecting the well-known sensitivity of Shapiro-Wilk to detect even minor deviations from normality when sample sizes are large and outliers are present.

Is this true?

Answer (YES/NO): NO